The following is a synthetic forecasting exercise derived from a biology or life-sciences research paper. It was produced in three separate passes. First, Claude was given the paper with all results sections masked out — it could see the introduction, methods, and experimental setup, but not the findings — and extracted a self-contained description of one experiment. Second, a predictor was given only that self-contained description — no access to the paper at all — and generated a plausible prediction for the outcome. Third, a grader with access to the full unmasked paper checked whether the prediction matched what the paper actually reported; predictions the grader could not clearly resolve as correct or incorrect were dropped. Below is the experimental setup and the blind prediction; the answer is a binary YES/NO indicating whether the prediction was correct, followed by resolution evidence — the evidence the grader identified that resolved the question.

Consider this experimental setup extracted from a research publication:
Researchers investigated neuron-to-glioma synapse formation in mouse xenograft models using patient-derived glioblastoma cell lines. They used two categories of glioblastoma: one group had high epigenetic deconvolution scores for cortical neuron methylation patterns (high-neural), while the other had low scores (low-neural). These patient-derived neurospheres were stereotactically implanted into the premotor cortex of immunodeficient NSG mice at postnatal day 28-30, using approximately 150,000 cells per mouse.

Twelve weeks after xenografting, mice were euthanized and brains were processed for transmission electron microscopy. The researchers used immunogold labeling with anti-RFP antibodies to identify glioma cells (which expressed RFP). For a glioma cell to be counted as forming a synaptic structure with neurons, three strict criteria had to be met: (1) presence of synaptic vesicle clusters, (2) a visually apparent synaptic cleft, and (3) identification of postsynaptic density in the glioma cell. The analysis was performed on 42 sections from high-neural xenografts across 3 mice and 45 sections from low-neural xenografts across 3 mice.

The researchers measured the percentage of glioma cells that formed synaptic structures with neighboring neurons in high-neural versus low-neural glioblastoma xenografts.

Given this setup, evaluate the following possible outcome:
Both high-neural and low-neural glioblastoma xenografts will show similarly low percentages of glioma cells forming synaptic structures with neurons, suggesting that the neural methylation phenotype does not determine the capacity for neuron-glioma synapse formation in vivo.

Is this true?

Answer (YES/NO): NO